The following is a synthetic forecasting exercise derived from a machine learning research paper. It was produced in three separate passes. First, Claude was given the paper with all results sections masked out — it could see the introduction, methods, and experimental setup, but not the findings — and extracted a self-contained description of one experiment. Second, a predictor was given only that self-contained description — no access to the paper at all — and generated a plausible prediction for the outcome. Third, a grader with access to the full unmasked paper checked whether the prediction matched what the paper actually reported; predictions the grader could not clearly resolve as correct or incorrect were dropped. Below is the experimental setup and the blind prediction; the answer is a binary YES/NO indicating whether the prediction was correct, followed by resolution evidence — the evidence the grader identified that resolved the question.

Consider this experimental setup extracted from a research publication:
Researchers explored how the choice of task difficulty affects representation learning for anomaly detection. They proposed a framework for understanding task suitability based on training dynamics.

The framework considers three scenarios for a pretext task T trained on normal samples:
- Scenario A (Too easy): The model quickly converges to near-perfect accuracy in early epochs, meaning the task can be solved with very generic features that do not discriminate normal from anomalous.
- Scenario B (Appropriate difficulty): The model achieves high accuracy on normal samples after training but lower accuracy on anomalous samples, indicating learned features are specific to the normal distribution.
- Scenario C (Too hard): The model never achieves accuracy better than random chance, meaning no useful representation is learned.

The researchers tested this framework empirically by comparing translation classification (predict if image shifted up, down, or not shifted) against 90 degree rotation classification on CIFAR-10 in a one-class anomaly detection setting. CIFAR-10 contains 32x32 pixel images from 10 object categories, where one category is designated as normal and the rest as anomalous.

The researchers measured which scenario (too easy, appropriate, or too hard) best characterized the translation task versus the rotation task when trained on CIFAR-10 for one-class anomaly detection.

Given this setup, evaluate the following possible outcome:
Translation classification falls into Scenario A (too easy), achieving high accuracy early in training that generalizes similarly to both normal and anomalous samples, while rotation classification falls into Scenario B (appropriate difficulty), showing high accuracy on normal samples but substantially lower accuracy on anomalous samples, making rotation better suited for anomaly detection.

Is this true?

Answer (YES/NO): YES